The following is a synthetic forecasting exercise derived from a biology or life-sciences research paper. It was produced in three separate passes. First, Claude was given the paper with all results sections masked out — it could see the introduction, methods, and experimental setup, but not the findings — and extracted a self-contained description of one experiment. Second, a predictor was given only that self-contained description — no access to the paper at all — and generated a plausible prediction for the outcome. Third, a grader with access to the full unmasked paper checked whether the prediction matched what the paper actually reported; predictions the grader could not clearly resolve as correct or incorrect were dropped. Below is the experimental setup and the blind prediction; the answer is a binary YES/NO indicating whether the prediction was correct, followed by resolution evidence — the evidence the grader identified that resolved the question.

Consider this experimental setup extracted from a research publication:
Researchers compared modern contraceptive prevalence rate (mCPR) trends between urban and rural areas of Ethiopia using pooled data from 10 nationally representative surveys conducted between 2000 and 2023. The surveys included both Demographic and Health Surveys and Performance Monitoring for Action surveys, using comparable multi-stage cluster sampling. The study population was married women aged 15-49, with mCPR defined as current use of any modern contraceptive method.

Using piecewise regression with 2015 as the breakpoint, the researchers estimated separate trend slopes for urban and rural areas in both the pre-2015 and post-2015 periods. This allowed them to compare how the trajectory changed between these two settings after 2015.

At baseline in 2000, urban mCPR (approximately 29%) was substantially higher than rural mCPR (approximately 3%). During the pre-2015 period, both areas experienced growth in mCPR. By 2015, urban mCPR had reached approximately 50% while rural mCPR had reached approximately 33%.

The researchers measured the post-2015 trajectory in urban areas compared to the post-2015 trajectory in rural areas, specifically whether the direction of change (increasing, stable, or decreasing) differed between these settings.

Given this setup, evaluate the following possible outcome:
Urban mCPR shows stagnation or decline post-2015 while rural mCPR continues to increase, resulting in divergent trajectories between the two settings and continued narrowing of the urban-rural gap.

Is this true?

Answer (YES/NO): YES